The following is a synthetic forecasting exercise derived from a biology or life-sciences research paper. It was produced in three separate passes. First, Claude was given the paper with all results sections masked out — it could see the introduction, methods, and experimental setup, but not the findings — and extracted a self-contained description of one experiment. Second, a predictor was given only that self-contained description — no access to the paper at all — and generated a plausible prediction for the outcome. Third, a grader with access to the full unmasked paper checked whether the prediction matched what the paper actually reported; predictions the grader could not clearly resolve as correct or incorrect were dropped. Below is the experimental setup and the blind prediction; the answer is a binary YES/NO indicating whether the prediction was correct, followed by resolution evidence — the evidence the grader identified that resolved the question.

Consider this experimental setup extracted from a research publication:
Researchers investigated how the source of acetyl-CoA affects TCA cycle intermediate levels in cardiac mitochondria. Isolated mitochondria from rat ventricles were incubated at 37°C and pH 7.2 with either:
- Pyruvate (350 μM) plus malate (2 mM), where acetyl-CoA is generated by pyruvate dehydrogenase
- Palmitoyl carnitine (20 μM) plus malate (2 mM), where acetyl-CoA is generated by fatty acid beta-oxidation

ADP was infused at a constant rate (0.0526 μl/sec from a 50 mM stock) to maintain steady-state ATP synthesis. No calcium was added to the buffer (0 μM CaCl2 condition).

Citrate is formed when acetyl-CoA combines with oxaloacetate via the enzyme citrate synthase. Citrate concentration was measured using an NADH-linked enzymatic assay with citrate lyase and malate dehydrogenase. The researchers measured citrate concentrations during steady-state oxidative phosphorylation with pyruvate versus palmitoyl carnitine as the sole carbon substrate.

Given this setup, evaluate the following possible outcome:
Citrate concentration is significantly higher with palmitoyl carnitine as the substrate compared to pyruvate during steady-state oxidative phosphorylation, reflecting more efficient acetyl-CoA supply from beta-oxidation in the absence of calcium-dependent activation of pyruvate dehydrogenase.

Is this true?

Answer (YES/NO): NO